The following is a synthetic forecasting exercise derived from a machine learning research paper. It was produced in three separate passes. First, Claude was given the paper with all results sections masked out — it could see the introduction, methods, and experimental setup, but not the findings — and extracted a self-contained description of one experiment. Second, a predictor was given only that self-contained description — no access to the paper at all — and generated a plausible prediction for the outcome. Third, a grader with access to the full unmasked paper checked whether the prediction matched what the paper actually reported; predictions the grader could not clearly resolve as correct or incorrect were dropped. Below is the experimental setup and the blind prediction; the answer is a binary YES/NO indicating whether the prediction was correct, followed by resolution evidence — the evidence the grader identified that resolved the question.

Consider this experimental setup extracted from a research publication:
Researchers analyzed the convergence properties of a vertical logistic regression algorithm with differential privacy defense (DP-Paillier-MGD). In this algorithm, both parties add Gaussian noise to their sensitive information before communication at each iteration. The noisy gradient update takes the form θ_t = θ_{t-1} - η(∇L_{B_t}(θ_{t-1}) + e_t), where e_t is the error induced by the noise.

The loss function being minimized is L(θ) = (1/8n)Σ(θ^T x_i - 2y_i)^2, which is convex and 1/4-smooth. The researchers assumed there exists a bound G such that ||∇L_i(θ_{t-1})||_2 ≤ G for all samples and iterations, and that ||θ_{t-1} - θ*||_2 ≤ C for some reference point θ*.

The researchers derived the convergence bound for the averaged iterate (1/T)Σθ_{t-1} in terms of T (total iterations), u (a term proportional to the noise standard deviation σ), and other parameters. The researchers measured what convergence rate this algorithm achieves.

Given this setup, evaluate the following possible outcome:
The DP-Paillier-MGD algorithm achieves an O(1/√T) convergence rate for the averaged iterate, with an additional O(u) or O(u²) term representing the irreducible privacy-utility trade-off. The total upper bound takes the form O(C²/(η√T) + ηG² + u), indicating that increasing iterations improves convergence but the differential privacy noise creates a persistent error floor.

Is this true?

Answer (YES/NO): NO